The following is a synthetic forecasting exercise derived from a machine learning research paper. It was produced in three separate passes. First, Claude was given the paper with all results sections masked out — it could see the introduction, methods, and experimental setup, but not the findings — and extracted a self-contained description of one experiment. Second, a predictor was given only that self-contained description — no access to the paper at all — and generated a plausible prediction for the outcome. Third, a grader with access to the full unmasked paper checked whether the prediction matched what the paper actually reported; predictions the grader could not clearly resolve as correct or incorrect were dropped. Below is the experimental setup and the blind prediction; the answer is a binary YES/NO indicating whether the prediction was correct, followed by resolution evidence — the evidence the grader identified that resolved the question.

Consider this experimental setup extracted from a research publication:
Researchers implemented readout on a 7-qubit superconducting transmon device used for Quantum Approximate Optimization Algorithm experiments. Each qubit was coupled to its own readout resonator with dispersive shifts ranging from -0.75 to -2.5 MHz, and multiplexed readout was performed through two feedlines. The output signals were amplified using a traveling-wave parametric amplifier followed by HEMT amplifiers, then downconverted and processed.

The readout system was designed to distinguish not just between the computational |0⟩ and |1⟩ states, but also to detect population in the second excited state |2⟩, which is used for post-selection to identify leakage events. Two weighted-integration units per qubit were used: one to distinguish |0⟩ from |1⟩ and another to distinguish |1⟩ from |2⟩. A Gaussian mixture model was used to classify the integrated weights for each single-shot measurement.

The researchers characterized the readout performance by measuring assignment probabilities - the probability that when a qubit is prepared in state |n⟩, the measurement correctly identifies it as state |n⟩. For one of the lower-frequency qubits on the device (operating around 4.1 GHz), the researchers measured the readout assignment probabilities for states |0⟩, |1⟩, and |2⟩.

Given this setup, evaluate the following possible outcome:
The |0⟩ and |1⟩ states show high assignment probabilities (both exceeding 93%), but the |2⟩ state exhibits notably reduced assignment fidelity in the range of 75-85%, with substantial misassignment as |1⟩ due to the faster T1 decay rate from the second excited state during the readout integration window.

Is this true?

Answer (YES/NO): NO